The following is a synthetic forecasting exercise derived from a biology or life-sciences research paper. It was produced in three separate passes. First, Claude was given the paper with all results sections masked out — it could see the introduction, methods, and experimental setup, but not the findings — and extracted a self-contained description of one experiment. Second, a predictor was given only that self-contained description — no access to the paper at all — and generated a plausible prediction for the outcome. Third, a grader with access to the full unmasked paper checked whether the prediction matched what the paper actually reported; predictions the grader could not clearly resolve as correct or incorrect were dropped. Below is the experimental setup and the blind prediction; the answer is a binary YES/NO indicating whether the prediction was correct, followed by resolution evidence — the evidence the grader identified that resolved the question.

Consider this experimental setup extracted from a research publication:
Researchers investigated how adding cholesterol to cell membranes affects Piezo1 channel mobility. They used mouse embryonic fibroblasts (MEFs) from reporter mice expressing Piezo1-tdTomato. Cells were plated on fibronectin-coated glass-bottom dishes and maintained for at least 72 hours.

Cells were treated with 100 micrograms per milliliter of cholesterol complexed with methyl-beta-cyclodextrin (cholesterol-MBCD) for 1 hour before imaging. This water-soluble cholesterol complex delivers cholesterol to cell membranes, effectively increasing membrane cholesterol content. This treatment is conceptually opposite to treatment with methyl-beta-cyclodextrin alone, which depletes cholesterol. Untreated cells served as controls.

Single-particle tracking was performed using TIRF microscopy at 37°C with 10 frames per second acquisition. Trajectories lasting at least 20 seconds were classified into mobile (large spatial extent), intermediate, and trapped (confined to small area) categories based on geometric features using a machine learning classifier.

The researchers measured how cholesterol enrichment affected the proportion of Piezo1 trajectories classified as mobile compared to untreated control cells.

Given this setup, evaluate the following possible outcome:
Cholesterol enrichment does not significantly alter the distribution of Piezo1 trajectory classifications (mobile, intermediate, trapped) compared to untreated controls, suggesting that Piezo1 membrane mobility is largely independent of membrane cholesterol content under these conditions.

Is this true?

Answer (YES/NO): NO